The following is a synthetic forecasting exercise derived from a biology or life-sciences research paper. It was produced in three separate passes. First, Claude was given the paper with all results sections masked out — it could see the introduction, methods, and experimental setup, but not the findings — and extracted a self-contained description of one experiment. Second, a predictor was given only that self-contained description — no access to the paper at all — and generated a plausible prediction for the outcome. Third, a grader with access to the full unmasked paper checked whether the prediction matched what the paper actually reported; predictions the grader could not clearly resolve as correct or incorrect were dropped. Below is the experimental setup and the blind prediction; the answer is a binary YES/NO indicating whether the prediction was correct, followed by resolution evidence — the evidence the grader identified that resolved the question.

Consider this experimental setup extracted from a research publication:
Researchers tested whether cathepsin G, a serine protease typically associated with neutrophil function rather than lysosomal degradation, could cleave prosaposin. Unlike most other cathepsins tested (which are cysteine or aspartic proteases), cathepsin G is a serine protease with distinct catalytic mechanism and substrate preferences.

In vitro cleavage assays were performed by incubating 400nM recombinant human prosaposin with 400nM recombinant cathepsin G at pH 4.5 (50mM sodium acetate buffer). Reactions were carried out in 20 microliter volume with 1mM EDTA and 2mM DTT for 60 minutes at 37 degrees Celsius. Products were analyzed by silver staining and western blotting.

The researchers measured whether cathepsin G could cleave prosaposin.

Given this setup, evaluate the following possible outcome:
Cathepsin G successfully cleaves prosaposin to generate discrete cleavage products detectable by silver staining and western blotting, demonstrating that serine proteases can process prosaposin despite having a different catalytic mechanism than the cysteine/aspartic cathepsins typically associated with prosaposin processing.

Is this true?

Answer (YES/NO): YES